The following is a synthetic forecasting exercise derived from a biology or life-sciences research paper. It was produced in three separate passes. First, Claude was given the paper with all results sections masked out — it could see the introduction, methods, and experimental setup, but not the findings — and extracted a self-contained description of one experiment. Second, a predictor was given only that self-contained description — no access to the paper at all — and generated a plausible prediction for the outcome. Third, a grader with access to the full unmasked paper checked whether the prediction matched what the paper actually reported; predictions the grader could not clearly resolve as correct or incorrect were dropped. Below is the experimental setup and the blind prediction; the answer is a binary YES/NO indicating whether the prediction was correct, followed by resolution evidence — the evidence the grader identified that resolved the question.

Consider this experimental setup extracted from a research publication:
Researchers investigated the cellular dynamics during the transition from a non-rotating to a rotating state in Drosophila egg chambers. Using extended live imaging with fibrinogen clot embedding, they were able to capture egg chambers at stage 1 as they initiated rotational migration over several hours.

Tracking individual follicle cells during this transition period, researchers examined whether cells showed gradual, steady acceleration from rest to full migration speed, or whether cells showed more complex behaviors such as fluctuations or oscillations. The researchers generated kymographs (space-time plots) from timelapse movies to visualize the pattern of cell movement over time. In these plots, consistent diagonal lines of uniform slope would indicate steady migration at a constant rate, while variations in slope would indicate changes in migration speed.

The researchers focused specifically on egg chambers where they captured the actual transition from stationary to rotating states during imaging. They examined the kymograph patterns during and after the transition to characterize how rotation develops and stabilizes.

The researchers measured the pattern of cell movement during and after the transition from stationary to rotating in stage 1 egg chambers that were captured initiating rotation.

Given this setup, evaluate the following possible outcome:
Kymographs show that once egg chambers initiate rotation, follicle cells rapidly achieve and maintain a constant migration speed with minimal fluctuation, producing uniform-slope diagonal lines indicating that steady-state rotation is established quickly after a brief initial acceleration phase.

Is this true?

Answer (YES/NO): YES